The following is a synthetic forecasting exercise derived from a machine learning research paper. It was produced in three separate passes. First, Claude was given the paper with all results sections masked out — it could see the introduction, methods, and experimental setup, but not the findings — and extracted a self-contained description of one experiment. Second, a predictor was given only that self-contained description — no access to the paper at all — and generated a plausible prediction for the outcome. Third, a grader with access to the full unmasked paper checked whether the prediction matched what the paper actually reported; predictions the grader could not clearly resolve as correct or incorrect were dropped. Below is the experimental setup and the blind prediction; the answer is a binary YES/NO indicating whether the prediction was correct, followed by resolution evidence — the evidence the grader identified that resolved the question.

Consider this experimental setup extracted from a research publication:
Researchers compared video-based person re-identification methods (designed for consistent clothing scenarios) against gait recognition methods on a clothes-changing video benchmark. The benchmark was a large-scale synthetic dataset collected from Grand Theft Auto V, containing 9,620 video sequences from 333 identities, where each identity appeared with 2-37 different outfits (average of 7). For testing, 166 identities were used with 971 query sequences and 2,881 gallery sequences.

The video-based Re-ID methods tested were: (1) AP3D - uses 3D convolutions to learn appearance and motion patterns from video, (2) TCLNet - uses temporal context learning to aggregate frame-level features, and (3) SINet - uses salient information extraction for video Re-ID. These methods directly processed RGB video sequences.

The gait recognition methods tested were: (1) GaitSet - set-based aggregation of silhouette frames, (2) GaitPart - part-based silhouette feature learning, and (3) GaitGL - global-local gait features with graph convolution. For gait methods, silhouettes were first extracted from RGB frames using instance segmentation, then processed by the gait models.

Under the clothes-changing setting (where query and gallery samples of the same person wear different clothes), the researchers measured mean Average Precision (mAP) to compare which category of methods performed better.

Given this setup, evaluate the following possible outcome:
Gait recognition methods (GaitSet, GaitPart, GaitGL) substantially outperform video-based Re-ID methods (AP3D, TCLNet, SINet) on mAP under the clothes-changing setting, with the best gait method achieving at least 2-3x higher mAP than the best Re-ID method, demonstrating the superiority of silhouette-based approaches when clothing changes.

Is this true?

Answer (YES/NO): NO